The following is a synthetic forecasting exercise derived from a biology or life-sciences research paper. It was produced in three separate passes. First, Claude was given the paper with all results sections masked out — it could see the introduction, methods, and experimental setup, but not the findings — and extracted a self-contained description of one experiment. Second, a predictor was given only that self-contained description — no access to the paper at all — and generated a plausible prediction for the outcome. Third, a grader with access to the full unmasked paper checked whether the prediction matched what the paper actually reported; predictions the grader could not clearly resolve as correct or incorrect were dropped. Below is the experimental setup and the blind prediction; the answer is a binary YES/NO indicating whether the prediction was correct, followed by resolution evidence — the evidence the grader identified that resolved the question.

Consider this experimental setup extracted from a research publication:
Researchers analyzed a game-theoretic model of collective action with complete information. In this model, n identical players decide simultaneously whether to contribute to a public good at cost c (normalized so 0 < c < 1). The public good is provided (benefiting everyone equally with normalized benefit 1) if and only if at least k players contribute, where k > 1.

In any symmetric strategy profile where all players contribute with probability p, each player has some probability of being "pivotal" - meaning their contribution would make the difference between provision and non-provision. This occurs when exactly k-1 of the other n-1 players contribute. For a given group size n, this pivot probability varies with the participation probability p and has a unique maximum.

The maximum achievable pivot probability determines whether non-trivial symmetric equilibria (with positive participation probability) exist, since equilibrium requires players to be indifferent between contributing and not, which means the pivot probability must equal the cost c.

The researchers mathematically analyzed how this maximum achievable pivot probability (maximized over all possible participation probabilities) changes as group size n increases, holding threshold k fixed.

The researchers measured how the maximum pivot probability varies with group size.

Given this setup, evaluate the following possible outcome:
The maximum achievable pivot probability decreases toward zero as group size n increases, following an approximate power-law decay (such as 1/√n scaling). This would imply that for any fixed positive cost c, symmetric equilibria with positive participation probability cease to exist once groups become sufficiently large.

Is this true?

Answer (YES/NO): NO